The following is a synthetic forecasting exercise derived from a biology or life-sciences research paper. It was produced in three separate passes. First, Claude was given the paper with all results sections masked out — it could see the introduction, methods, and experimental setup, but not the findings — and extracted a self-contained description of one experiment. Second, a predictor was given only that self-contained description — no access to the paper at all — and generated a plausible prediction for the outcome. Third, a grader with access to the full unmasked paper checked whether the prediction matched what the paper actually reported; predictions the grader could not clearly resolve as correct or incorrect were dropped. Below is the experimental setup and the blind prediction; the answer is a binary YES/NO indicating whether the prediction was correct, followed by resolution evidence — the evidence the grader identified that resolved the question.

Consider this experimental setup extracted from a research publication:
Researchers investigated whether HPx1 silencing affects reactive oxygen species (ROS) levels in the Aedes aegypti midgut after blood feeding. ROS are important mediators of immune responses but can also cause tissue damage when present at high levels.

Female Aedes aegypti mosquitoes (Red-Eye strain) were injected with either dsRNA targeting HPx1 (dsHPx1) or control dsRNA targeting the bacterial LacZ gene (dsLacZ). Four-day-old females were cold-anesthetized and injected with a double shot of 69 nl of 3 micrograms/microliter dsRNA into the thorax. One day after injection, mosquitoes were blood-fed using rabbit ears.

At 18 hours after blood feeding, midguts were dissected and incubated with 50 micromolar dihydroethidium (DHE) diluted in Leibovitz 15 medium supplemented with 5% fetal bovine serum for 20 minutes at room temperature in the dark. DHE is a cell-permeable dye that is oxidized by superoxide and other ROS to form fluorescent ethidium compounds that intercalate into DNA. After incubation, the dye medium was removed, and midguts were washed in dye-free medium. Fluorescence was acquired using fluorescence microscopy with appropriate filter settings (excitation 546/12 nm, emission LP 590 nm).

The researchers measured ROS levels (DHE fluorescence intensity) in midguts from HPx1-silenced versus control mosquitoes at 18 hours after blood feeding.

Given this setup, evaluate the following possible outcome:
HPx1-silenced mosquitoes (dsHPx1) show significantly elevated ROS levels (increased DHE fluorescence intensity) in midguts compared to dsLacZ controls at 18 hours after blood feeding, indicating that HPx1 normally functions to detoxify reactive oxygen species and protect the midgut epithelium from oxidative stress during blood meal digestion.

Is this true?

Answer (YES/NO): YES